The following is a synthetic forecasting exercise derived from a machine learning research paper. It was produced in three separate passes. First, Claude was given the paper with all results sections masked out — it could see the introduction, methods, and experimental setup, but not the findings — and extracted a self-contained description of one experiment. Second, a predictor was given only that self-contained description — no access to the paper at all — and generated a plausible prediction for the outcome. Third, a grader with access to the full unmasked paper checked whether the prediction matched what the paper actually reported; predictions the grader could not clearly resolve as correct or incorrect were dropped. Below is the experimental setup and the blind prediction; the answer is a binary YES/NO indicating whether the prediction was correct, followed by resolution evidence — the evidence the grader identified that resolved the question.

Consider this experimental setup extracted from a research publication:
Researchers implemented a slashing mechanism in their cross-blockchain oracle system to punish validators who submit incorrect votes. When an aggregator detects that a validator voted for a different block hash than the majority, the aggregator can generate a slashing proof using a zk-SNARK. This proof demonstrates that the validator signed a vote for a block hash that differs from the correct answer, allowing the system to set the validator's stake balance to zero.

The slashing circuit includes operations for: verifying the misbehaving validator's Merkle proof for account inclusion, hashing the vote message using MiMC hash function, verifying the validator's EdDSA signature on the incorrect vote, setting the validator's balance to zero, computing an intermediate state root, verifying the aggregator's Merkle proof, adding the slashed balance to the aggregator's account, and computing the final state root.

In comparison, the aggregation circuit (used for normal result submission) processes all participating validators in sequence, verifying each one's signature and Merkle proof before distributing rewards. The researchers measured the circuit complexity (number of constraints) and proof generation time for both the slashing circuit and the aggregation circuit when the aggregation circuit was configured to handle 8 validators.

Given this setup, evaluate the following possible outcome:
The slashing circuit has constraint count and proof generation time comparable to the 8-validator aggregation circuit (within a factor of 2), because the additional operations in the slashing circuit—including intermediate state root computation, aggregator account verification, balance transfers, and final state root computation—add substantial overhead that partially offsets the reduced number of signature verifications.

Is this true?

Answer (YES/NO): NO